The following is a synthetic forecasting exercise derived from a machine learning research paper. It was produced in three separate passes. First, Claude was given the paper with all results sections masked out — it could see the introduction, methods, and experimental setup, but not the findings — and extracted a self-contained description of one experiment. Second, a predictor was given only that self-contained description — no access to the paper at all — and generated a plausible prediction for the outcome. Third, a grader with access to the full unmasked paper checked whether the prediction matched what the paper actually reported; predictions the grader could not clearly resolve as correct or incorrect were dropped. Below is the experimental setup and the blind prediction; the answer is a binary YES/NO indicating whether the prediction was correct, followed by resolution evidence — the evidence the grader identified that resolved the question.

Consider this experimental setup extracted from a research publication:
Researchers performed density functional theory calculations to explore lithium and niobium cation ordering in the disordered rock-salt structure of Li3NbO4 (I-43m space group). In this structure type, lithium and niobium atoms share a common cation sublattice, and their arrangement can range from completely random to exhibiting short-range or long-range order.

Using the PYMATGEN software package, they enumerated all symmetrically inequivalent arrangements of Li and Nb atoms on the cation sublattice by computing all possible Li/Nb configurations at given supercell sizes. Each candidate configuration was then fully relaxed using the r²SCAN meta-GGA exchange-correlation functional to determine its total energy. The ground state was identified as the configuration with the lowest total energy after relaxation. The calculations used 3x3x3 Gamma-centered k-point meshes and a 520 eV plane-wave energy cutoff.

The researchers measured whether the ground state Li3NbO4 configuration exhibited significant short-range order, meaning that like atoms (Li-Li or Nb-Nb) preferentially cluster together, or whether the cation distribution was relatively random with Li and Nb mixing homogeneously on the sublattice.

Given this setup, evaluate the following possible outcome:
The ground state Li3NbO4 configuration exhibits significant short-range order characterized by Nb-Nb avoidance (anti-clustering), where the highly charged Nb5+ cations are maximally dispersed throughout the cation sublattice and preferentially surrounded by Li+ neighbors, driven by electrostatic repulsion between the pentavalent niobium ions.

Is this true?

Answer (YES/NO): NO